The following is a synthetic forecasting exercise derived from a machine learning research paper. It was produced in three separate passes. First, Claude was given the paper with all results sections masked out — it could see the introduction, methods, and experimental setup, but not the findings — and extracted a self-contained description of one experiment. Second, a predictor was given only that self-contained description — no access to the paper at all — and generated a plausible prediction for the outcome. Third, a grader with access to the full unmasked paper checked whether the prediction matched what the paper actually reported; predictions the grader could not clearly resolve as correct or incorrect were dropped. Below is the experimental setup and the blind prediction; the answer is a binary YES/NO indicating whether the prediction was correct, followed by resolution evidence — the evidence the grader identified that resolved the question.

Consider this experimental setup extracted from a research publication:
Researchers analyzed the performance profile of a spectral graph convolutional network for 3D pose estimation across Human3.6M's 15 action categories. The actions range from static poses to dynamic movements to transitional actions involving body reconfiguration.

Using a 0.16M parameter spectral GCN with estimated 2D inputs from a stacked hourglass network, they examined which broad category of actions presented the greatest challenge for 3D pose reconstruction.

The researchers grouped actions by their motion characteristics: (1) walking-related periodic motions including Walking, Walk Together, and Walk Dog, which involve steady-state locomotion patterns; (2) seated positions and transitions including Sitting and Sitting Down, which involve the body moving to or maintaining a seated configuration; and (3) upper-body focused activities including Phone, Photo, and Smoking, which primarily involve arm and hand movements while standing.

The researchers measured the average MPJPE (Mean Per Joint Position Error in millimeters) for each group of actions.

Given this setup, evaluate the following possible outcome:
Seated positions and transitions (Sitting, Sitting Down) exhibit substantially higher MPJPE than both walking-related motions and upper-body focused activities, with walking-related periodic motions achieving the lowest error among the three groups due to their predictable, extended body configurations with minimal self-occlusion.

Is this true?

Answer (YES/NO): YES